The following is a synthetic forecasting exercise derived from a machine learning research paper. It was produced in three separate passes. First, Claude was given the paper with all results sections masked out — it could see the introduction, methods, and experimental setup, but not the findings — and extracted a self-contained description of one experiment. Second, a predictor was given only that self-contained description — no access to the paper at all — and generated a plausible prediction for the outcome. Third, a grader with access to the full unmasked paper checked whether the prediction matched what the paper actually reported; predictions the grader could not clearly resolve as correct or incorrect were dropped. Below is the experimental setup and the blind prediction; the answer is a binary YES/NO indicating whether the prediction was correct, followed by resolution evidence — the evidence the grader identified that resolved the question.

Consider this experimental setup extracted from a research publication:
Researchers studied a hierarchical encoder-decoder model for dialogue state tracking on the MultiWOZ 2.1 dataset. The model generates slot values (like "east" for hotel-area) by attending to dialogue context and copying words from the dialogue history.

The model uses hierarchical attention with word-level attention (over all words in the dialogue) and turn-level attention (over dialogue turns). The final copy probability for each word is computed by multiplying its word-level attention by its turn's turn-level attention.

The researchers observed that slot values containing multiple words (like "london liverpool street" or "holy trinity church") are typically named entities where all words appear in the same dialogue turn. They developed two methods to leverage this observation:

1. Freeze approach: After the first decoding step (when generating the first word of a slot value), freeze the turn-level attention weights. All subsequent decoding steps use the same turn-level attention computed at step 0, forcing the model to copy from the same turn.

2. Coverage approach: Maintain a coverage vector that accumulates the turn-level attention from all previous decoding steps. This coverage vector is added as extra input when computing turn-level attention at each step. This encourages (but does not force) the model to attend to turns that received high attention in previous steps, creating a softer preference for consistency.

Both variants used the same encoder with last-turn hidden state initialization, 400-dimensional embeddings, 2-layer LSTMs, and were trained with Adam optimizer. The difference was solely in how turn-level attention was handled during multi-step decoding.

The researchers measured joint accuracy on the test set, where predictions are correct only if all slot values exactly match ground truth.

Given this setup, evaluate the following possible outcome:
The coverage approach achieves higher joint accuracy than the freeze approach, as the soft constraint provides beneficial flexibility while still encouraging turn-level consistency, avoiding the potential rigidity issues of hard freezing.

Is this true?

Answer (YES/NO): YES